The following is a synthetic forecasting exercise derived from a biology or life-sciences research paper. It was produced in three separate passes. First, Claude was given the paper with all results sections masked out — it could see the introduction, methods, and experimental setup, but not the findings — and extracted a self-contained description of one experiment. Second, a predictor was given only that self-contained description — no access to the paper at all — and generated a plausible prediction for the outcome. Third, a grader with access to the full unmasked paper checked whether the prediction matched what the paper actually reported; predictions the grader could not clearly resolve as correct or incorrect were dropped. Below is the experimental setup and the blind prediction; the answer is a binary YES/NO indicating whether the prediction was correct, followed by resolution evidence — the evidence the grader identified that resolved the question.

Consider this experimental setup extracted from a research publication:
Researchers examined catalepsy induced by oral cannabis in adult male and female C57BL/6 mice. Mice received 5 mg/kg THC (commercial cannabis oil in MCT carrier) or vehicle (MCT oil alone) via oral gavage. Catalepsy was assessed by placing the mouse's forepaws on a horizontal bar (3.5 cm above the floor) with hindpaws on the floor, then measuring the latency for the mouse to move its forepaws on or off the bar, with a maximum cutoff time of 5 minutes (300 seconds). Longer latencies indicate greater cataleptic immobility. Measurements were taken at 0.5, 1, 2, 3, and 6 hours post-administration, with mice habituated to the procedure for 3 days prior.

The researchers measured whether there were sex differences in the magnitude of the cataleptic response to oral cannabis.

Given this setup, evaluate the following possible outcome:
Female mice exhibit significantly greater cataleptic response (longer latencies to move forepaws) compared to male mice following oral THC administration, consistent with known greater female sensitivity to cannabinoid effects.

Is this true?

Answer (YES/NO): YES